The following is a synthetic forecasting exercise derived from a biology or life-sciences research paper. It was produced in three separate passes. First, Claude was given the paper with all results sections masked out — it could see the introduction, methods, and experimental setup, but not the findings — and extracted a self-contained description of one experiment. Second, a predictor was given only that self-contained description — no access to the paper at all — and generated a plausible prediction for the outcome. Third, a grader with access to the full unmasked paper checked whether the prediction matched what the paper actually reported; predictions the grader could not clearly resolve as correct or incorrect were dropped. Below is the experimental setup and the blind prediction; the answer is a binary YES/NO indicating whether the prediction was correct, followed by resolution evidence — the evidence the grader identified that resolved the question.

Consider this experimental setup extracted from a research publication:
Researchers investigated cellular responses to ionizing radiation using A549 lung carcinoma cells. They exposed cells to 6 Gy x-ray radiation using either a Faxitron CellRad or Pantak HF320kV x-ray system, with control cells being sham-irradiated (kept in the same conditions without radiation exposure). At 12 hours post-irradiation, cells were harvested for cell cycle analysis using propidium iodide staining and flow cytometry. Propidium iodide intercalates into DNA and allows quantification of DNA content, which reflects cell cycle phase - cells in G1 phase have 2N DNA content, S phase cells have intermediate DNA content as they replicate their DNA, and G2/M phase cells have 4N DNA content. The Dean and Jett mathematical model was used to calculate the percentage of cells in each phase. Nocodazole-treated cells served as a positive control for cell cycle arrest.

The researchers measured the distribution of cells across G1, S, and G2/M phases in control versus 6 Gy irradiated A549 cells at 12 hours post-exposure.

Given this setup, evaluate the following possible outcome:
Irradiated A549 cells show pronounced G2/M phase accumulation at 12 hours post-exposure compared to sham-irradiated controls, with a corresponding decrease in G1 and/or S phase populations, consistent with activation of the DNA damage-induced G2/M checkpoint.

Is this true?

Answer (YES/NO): NO